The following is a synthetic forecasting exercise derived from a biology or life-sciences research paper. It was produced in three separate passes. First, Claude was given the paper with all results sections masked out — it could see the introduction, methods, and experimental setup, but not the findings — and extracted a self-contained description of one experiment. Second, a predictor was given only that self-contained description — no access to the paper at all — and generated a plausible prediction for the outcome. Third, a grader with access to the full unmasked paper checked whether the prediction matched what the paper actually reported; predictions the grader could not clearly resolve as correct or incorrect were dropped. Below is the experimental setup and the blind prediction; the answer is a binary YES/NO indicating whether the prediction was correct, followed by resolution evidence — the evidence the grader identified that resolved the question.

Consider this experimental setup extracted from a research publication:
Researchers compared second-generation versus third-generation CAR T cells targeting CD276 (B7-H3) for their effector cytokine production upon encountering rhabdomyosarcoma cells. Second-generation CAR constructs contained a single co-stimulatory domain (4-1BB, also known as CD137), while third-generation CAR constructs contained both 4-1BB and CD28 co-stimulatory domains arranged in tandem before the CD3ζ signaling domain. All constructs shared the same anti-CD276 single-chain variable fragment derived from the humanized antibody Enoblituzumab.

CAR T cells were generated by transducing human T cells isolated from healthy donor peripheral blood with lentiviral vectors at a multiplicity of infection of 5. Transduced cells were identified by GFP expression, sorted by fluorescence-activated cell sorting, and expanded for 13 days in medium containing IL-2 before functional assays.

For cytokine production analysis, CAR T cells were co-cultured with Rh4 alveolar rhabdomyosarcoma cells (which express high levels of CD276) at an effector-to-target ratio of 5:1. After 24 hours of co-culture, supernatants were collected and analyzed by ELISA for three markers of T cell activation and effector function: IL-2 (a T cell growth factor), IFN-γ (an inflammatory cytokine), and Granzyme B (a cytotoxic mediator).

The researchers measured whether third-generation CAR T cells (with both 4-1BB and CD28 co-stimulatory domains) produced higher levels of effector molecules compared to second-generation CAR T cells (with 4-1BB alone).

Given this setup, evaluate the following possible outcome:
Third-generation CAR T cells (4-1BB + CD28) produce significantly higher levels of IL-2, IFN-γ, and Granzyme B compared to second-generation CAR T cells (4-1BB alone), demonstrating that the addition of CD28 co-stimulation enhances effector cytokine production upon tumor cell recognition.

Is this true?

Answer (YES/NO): NO